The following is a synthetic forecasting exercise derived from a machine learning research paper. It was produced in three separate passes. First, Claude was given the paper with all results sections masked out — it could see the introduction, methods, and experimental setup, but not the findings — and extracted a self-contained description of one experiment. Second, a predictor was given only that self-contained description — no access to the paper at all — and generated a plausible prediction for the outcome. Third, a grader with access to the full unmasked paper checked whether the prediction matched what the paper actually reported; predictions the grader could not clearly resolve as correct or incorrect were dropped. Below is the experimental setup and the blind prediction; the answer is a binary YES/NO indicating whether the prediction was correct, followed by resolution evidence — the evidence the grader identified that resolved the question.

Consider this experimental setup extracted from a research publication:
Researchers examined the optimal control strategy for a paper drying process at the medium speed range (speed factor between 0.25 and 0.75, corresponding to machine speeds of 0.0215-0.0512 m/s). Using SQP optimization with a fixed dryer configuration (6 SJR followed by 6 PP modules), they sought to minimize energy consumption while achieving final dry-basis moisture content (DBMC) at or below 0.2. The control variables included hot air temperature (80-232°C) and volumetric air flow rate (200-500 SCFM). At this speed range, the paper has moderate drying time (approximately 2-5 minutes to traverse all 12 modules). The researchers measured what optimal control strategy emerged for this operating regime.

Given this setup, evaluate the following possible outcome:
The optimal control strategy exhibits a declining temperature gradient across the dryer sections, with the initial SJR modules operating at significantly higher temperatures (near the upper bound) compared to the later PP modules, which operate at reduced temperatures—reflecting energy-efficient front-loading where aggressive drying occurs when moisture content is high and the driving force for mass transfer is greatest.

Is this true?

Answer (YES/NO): NO